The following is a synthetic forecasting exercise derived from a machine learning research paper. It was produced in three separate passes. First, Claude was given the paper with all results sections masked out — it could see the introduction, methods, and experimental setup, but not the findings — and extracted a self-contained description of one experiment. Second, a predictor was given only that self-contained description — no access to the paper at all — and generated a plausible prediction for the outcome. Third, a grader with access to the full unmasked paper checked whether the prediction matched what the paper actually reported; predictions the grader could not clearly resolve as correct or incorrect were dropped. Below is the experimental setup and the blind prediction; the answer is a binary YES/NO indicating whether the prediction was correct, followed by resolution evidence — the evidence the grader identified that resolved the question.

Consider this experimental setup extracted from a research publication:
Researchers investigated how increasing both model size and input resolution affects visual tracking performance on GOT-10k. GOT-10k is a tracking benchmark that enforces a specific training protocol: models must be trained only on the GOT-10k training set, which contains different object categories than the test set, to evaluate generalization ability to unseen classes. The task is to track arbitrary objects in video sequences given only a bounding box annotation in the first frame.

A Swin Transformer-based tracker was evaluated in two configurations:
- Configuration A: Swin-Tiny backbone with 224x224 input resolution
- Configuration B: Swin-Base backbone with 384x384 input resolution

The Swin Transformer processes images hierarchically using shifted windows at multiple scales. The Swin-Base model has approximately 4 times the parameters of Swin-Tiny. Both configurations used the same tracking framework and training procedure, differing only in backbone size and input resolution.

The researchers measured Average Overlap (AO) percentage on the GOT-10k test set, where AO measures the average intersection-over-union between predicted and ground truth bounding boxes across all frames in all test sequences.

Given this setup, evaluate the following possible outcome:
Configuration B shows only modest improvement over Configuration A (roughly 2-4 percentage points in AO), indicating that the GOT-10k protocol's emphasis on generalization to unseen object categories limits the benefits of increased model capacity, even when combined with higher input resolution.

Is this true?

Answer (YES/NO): NO